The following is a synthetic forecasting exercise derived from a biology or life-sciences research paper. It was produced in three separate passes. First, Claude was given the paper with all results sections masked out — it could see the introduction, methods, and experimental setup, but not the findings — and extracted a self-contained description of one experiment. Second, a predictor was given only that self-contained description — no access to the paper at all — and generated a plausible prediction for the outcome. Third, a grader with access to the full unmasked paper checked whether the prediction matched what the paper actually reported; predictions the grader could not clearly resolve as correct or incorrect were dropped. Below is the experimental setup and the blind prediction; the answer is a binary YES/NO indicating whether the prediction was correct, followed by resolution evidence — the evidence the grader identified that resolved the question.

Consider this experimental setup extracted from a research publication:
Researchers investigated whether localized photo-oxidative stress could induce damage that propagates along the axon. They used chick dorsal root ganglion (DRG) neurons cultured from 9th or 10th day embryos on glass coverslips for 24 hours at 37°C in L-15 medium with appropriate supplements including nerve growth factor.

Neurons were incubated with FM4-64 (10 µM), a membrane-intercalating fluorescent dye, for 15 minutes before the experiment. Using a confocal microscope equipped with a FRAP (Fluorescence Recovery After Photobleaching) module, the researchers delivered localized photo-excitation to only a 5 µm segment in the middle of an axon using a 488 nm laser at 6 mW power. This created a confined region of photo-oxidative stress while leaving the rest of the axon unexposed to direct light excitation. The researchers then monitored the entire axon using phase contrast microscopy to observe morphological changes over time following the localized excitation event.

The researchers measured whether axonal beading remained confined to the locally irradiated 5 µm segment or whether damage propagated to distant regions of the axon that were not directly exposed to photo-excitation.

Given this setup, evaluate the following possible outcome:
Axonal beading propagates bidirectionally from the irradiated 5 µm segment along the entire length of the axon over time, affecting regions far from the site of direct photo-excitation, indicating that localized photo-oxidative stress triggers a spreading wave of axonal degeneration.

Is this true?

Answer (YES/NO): NO